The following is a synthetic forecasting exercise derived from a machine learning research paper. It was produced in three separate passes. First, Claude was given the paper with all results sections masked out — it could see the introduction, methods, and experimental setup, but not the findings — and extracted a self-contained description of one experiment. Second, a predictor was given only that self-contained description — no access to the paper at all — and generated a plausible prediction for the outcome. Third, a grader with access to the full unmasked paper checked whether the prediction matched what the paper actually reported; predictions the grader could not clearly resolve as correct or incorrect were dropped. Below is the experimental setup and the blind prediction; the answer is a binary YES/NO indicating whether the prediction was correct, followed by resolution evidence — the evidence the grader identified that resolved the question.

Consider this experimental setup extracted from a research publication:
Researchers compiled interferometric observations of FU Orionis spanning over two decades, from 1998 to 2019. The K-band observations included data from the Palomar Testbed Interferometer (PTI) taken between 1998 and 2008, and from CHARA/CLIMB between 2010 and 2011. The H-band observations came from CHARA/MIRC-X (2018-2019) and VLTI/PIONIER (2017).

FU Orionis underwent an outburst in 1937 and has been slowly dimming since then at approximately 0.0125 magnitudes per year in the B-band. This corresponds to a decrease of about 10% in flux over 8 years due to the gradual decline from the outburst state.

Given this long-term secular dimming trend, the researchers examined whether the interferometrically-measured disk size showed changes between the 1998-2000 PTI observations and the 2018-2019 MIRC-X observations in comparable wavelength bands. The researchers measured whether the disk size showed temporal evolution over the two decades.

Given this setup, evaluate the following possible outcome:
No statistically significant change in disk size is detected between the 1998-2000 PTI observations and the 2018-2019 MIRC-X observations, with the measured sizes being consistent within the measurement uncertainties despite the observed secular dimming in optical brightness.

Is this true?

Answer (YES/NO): YES